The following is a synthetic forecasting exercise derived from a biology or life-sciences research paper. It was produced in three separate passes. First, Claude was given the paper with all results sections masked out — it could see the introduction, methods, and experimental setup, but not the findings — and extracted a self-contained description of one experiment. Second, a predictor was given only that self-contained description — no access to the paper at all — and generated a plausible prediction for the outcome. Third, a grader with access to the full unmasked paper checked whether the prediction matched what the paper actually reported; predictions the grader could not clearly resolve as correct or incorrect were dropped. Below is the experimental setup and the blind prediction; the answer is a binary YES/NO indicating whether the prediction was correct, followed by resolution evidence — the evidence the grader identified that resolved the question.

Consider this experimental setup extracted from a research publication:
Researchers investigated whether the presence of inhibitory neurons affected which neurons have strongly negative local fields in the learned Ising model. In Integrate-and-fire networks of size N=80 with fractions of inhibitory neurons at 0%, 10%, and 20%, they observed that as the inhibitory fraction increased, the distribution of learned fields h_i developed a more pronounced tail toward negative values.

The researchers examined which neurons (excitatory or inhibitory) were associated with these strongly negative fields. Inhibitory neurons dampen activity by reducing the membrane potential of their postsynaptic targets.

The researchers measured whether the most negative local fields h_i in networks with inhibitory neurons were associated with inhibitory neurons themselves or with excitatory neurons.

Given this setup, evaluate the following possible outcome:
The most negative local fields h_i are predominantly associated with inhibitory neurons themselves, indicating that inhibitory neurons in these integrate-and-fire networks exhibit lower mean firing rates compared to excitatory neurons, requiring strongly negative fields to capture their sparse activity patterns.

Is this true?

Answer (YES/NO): NO